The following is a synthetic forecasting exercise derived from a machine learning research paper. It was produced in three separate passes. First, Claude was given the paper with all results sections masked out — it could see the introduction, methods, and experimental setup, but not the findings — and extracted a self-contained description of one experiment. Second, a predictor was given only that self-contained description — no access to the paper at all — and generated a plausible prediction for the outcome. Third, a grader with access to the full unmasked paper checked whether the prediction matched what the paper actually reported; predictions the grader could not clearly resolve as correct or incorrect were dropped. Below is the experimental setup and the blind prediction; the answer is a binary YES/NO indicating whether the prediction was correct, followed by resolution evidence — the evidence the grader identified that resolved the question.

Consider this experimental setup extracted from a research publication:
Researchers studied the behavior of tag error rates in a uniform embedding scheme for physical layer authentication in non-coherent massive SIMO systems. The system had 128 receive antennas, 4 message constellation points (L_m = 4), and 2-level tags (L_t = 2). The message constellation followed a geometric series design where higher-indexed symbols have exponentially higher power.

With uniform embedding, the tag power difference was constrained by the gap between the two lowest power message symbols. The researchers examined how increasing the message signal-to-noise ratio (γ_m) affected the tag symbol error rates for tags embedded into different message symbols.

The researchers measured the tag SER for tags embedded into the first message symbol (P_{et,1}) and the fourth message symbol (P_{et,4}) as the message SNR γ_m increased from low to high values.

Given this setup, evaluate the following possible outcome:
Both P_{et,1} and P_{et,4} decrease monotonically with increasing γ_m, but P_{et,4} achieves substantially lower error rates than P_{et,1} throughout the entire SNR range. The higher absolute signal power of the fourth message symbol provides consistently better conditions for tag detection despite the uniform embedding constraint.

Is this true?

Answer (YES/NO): NO